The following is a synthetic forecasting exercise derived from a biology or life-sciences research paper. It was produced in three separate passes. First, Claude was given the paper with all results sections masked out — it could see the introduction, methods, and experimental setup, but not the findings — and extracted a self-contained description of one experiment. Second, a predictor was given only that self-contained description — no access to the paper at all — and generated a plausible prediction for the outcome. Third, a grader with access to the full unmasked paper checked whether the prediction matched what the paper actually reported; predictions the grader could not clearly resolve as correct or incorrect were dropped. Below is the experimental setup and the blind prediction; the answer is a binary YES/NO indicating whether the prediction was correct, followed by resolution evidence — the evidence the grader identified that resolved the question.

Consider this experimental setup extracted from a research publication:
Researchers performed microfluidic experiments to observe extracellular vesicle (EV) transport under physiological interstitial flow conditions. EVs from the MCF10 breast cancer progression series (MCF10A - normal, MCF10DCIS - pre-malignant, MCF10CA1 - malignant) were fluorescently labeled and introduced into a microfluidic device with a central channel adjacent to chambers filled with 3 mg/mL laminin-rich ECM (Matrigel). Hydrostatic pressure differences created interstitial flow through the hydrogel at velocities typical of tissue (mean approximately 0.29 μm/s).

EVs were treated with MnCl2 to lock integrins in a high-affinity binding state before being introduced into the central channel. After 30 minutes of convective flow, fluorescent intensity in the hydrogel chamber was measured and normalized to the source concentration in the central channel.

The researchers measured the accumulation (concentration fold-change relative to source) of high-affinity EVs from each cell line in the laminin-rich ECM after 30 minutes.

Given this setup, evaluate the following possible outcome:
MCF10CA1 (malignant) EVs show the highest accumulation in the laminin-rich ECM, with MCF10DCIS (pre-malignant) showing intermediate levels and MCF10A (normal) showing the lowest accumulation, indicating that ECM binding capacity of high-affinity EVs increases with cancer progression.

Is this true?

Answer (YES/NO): YES